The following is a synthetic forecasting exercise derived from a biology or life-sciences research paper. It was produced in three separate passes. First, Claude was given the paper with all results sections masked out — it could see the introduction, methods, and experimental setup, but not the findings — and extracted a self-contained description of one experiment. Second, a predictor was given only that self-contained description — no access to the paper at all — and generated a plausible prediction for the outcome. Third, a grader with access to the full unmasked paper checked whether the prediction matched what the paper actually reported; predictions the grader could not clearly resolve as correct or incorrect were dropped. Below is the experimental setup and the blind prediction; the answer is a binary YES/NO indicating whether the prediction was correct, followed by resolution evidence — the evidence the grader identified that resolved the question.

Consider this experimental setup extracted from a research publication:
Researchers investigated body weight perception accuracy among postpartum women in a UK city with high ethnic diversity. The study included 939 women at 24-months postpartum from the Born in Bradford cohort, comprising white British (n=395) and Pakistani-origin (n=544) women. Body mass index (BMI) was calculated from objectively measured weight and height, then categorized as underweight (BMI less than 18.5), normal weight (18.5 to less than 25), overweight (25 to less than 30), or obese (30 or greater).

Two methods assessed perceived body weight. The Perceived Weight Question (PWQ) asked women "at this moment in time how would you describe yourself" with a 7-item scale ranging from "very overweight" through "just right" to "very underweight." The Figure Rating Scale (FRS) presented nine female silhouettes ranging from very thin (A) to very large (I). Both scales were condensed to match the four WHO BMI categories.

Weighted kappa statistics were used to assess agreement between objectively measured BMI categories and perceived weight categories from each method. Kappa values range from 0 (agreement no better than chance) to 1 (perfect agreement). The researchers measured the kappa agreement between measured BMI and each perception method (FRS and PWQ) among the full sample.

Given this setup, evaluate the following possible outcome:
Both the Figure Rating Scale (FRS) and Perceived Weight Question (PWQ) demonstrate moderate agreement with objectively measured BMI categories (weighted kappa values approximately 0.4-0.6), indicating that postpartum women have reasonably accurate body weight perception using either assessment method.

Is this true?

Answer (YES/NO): NO